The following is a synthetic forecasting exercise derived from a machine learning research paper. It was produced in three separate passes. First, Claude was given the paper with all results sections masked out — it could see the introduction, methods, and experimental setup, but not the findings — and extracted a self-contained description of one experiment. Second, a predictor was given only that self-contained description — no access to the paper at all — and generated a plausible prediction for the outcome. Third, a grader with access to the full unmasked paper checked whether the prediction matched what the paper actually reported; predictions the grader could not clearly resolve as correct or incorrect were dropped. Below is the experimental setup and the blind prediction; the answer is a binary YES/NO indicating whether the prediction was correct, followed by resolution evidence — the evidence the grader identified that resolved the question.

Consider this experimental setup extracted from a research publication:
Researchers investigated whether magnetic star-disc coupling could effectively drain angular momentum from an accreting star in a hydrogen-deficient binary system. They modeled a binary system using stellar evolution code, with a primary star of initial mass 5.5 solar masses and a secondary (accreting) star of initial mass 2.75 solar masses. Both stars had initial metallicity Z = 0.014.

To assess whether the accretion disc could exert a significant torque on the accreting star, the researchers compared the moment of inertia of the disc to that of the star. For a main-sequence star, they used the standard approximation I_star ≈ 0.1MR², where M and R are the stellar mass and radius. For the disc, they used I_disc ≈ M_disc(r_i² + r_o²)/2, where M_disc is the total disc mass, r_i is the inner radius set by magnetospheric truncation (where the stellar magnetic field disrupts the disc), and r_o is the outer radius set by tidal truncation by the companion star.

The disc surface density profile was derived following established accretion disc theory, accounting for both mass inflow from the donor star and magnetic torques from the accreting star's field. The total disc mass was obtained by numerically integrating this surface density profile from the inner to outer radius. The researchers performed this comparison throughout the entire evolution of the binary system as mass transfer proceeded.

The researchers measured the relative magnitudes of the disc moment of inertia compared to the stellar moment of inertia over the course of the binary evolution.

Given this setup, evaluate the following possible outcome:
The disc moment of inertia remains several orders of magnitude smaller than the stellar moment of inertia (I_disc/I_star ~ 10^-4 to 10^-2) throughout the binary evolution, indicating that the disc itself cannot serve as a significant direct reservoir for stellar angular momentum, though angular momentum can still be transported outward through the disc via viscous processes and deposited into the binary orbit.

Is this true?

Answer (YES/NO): YES